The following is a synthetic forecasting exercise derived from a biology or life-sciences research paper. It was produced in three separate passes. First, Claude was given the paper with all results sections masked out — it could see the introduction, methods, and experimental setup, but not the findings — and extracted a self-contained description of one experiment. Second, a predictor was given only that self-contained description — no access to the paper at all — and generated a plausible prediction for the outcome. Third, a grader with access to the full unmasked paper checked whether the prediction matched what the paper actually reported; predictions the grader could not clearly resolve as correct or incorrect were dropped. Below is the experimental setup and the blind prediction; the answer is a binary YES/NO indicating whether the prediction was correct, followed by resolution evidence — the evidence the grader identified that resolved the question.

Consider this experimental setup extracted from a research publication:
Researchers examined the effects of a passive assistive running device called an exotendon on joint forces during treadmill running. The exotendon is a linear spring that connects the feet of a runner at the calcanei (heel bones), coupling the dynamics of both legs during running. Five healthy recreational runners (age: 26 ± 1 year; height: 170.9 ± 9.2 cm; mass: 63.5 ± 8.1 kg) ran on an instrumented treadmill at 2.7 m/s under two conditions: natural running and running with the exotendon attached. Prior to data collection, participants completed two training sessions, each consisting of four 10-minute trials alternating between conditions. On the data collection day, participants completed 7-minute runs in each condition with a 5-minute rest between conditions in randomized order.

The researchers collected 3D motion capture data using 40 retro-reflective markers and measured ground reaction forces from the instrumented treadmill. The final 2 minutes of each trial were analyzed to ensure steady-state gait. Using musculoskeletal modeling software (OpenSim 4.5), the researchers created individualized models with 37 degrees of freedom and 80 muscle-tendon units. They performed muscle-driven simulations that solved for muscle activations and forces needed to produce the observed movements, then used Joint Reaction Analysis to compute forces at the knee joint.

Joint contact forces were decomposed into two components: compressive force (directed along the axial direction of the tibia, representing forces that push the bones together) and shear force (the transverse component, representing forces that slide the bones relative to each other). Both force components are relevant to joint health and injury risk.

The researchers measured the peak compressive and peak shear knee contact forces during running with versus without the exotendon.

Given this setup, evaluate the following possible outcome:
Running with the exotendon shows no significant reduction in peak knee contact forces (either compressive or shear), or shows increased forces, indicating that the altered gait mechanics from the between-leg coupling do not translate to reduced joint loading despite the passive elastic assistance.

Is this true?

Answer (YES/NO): NO